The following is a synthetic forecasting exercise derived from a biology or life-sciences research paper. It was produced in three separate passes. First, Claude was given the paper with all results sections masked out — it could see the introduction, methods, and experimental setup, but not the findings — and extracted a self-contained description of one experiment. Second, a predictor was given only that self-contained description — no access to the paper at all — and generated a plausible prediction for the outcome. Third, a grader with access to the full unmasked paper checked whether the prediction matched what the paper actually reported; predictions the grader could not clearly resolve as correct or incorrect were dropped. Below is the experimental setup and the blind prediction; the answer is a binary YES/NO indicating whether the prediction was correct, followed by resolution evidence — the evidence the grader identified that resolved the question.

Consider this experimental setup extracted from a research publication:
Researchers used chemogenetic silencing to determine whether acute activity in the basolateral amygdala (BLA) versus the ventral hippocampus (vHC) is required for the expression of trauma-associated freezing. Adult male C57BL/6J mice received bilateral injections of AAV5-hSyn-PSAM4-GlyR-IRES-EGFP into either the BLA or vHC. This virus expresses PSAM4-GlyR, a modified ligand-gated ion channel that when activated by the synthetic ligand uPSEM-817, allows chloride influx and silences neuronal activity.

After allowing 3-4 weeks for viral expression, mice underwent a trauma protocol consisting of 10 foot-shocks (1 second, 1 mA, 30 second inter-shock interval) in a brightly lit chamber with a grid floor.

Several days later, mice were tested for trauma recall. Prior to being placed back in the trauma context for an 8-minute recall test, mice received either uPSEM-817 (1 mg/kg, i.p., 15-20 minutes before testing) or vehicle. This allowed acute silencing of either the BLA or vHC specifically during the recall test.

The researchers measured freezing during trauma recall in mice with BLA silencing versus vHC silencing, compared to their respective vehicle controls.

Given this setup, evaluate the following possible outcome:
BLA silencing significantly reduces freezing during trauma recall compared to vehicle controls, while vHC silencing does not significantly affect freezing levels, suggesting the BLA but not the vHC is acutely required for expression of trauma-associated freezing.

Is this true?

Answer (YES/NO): NO